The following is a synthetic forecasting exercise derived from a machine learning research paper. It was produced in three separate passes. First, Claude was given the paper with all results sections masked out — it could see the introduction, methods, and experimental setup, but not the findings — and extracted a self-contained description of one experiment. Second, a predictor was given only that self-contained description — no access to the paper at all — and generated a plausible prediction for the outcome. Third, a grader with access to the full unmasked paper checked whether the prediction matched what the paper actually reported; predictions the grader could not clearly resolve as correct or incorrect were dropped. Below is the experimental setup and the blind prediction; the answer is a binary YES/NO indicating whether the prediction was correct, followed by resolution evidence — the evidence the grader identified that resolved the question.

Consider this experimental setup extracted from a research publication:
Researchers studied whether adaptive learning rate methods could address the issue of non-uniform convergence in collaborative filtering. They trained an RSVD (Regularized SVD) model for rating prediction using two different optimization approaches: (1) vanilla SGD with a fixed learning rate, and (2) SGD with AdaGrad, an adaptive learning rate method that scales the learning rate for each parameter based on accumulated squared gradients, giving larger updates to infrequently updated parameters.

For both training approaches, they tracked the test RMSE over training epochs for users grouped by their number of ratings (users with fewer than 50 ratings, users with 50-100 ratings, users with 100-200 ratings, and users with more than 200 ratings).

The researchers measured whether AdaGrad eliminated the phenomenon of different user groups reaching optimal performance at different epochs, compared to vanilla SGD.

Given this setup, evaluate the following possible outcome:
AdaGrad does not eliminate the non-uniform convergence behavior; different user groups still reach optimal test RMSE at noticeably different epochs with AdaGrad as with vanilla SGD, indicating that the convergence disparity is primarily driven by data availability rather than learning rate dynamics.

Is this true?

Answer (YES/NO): YES